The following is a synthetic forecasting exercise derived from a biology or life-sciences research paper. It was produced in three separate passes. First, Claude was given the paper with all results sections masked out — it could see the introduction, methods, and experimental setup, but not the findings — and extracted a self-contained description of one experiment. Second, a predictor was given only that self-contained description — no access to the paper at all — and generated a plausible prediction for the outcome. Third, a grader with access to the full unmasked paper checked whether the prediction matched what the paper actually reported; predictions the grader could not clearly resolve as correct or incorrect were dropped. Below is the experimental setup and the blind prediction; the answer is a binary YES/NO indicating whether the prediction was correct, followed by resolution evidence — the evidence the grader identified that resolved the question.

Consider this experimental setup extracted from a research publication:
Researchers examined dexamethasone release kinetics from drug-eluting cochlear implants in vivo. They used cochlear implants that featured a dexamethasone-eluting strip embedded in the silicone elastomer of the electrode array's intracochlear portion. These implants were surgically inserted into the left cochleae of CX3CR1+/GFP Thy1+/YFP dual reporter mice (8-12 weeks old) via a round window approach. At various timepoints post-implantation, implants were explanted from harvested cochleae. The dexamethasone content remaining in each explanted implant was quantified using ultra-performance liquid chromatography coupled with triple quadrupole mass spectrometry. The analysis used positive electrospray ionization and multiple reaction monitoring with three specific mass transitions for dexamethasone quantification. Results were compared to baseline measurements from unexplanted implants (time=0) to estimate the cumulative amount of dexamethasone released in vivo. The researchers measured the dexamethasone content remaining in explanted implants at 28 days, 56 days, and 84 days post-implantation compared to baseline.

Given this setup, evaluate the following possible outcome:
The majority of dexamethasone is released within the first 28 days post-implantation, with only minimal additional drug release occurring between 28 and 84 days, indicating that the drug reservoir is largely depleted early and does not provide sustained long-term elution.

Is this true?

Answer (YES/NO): NO